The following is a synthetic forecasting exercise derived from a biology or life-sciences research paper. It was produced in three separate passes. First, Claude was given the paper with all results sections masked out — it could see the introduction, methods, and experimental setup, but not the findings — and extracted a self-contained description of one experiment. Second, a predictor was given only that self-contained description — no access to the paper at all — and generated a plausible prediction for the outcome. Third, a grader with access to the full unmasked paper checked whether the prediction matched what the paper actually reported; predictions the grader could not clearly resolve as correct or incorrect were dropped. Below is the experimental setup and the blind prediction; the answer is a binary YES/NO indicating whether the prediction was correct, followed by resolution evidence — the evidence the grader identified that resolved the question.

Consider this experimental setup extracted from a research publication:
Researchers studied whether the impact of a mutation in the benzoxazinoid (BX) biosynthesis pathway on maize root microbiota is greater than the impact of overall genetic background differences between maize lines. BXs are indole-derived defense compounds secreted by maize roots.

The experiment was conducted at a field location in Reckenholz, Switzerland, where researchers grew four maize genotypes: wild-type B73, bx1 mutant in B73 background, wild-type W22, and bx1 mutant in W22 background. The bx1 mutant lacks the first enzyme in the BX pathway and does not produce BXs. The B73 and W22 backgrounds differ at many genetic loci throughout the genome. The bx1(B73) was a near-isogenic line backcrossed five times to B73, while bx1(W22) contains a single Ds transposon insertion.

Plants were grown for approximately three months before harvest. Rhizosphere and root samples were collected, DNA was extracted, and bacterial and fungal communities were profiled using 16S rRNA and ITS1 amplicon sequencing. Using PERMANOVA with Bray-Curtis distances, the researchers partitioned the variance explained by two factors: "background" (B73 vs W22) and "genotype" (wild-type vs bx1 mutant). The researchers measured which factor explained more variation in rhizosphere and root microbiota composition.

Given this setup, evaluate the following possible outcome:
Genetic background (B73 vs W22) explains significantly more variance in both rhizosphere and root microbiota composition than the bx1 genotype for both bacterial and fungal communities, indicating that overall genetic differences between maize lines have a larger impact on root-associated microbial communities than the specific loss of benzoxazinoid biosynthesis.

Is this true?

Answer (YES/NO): NO